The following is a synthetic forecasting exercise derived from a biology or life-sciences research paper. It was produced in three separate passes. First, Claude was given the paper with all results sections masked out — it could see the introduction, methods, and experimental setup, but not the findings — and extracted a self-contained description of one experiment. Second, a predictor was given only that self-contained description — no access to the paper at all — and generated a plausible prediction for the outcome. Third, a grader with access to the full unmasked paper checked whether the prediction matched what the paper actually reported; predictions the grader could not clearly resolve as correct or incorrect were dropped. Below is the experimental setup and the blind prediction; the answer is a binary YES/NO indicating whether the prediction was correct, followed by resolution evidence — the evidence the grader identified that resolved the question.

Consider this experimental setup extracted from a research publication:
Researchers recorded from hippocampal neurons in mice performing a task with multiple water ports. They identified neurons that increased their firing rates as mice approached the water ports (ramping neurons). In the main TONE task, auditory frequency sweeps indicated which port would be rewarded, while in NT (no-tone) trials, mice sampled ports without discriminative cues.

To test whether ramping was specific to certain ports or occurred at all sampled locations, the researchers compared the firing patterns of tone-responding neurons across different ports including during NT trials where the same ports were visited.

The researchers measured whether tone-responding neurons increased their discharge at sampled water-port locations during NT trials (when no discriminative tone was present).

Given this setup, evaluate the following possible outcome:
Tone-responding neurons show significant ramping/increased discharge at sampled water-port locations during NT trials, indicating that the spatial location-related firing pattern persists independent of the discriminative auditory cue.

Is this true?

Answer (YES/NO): YES